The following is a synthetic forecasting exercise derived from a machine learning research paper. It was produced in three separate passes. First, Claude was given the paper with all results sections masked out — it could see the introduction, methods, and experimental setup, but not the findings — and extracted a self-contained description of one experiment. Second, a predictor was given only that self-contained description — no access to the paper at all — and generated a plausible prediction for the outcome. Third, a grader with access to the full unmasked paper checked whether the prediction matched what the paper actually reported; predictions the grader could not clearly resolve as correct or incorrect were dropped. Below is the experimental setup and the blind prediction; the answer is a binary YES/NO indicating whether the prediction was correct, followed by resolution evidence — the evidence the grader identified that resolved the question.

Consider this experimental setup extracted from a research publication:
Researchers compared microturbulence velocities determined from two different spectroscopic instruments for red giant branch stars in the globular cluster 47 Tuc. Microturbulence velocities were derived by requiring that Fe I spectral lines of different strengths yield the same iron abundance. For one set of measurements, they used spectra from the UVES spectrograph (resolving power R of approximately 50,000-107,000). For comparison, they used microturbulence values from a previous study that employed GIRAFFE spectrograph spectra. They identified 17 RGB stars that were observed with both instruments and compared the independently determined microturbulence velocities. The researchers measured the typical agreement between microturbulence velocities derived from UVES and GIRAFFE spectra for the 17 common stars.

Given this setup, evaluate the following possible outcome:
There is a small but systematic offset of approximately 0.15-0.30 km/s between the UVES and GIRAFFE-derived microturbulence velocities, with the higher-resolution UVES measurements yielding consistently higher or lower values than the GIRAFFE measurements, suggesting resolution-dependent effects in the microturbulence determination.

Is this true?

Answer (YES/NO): NO